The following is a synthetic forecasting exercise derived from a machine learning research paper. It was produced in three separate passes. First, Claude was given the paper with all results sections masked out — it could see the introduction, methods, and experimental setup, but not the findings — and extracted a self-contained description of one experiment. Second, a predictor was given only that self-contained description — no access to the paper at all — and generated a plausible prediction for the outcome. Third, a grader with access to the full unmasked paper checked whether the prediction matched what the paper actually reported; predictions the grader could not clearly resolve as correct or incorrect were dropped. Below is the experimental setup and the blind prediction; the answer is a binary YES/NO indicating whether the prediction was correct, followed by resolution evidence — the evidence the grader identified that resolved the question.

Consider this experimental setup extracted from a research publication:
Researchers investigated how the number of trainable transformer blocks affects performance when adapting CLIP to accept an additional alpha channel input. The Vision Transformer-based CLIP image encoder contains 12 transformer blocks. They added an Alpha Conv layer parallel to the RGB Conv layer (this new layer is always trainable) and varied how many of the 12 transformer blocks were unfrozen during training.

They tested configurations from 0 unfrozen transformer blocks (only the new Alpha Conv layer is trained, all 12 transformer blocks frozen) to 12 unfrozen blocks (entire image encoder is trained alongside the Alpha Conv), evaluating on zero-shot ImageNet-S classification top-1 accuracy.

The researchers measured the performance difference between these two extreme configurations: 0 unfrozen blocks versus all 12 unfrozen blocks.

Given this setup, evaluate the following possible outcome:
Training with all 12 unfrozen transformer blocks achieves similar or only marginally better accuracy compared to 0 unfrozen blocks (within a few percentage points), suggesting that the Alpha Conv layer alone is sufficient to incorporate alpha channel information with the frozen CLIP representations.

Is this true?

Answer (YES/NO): NO